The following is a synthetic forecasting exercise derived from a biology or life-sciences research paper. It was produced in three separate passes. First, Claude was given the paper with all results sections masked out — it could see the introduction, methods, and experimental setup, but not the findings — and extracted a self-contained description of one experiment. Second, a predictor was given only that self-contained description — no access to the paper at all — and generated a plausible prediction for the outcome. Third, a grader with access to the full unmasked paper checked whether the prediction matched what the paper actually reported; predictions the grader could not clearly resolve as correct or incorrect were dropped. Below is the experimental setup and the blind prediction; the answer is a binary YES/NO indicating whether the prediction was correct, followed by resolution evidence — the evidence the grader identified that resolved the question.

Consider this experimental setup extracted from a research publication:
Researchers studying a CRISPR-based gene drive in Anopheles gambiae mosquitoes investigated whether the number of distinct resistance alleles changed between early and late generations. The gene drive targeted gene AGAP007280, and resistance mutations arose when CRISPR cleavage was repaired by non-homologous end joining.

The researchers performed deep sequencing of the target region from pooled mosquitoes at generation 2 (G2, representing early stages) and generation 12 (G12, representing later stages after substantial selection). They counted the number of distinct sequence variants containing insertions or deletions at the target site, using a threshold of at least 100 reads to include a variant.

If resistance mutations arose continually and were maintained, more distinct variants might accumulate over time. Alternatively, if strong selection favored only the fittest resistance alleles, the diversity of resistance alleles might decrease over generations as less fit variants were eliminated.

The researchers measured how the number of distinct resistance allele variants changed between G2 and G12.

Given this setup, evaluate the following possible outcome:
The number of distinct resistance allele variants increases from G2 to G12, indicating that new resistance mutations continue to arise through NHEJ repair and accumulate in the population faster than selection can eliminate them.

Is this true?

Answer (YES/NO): NO